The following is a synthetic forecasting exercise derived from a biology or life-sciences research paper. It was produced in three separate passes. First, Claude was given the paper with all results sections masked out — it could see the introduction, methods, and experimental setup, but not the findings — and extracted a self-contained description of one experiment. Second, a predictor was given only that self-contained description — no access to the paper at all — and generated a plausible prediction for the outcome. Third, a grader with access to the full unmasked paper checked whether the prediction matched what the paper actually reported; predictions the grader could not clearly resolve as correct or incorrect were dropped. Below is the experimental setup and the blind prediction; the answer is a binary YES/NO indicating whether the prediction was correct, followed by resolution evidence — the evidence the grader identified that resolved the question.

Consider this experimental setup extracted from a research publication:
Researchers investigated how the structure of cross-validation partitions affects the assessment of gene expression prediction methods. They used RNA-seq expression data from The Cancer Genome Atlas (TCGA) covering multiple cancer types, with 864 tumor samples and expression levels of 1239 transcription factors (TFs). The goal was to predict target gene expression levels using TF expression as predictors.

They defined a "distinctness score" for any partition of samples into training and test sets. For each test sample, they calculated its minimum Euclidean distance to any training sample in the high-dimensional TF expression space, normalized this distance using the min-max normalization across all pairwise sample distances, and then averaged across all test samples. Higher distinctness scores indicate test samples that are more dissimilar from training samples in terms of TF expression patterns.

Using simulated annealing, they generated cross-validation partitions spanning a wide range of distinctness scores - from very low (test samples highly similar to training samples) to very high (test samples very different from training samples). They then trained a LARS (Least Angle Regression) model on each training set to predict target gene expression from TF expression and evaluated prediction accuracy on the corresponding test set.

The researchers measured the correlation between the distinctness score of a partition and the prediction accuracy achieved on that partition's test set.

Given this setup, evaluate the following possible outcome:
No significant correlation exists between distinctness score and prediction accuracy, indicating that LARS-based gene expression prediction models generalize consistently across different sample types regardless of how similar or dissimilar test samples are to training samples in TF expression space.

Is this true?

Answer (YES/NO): NO